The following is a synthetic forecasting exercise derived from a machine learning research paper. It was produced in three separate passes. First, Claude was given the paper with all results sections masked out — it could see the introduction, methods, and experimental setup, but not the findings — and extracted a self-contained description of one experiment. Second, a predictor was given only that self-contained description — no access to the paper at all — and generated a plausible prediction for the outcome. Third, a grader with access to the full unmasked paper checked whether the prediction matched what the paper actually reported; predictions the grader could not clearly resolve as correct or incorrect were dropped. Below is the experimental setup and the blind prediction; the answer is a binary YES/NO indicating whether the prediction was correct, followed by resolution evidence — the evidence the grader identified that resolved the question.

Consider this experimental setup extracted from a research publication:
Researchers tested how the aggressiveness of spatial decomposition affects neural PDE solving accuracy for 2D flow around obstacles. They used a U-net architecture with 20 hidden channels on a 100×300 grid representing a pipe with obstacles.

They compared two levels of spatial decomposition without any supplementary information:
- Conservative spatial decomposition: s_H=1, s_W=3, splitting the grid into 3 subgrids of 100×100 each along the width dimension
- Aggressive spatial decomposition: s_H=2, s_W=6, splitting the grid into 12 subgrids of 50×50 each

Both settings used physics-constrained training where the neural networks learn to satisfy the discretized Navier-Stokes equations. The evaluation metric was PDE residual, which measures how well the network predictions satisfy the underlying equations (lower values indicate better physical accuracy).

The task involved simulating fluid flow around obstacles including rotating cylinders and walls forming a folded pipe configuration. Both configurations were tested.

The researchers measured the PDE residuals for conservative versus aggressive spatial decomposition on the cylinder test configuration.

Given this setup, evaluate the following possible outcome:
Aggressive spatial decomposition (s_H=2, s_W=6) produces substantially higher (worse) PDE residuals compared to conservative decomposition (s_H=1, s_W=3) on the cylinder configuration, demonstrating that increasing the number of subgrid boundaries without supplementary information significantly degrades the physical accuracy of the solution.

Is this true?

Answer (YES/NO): YES